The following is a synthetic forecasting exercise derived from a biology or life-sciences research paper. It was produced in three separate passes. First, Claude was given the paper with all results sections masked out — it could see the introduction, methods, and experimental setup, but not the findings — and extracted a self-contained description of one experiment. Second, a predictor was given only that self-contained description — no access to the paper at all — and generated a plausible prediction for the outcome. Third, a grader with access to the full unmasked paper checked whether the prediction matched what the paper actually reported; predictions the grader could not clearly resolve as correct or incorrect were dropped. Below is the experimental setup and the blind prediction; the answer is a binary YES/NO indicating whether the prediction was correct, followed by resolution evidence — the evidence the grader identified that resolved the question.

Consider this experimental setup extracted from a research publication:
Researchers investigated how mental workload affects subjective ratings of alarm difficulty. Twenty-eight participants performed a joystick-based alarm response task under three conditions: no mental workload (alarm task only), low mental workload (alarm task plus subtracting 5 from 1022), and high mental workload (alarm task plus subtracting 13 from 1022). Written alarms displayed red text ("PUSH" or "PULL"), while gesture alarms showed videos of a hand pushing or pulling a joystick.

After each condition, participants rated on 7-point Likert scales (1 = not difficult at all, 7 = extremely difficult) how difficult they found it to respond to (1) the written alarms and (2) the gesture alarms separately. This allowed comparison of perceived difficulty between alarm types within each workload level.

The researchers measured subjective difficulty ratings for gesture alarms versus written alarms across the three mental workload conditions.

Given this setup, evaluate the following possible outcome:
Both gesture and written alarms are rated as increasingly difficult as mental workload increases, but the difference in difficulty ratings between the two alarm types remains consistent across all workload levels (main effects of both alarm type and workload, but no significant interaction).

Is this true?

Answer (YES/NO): YES